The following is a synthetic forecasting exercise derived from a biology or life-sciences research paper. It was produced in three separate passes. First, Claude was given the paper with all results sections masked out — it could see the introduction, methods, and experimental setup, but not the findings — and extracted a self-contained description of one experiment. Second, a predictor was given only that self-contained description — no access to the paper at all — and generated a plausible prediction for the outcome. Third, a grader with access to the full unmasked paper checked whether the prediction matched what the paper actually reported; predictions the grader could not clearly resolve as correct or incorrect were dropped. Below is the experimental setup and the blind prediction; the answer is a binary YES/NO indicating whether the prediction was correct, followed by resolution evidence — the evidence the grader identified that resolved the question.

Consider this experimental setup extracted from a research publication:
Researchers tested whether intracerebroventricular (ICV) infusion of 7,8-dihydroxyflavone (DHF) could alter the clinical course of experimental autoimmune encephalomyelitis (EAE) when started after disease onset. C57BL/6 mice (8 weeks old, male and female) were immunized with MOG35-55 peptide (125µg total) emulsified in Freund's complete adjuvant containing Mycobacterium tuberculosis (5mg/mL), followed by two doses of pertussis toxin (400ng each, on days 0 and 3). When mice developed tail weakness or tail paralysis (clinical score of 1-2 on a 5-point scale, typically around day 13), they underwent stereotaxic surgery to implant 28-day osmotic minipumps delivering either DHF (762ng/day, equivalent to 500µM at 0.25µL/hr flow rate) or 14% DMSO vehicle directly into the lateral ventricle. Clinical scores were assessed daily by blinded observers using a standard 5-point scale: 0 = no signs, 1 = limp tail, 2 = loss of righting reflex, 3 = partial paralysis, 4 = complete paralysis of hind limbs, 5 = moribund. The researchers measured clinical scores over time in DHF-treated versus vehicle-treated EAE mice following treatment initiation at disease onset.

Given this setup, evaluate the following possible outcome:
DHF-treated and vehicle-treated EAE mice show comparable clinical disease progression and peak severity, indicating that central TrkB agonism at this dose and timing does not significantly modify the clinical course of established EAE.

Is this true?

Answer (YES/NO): YES